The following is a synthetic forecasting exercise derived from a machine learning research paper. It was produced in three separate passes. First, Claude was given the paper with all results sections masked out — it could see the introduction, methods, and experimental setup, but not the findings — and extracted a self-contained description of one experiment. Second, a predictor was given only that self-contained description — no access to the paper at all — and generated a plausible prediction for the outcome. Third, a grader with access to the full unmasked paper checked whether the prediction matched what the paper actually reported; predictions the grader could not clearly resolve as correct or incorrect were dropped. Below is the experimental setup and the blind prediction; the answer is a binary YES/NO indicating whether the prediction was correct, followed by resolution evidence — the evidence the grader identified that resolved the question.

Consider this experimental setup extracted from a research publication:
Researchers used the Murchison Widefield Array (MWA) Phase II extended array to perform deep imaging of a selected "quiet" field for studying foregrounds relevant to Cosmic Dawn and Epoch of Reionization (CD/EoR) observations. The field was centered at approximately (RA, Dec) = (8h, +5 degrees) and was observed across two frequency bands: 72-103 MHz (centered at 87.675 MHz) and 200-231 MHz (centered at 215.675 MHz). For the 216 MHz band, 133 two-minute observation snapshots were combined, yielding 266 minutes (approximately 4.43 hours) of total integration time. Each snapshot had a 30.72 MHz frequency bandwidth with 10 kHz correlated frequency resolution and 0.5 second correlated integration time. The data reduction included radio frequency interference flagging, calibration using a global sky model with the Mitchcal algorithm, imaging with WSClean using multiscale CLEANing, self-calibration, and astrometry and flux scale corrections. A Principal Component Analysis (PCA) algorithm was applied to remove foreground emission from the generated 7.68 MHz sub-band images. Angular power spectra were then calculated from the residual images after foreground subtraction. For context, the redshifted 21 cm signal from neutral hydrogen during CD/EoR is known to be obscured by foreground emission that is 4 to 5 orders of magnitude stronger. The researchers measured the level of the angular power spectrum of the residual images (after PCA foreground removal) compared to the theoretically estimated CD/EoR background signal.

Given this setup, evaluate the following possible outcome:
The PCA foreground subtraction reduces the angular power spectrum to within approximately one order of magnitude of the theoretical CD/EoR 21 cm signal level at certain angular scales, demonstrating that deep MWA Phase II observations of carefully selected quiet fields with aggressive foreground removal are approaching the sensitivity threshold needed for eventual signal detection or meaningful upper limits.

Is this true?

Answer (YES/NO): NO